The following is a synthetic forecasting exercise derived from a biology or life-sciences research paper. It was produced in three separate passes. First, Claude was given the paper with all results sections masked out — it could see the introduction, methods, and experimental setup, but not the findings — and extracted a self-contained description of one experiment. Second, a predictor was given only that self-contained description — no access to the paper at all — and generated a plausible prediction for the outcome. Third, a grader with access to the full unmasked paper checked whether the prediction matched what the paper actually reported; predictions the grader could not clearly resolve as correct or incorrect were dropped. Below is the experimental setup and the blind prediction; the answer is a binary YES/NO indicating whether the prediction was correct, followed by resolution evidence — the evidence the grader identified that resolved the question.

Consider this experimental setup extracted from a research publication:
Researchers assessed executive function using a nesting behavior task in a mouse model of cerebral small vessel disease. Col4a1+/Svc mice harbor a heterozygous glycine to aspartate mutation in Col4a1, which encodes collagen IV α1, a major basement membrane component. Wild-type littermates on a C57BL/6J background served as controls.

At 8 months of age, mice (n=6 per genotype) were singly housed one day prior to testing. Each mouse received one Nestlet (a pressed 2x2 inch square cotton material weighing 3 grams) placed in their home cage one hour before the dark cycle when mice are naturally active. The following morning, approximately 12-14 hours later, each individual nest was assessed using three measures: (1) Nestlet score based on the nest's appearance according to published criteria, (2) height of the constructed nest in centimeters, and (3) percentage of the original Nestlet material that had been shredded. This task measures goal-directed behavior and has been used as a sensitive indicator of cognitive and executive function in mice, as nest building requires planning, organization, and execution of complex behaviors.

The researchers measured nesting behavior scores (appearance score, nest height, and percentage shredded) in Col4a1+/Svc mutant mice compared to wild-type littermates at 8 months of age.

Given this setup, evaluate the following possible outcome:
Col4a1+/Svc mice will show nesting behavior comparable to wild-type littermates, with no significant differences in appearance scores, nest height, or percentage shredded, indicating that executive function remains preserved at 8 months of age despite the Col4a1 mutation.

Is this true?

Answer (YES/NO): NO